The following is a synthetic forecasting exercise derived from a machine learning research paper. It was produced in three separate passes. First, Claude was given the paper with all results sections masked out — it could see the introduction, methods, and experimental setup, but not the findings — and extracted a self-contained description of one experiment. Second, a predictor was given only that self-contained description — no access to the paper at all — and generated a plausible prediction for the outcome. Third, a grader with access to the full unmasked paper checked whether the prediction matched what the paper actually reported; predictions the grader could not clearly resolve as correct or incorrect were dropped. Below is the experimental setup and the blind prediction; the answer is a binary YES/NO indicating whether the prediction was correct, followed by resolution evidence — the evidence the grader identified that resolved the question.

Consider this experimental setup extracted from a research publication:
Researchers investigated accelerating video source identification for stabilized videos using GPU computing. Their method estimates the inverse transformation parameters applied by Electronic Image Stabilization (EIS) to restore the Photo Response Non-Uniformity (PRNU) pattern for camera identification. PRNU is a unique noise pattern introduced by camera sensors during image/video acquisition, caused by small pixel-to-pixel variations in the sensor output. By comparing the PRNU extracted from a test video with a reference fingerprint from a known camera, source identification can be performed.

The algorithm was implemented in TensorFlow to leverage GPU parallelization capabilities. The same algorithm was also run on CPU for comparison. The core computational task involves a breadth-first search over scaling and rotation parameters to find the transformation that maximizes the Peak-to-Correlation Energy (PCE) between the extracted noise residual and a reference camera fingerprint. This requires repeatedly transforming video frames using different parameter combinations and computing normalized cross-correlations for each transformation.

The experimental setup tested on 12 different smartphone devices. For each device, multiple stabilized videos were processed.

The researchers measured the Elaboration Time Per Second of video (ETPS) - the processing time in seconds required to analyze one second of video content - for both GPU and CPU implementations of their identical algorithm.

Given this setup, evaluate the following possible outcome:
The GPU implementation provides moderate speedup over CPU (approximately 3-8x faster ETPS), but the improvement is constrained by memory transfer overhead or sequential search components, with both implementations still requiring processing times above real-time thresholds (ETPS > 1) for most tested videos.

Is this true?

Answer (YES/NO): NO